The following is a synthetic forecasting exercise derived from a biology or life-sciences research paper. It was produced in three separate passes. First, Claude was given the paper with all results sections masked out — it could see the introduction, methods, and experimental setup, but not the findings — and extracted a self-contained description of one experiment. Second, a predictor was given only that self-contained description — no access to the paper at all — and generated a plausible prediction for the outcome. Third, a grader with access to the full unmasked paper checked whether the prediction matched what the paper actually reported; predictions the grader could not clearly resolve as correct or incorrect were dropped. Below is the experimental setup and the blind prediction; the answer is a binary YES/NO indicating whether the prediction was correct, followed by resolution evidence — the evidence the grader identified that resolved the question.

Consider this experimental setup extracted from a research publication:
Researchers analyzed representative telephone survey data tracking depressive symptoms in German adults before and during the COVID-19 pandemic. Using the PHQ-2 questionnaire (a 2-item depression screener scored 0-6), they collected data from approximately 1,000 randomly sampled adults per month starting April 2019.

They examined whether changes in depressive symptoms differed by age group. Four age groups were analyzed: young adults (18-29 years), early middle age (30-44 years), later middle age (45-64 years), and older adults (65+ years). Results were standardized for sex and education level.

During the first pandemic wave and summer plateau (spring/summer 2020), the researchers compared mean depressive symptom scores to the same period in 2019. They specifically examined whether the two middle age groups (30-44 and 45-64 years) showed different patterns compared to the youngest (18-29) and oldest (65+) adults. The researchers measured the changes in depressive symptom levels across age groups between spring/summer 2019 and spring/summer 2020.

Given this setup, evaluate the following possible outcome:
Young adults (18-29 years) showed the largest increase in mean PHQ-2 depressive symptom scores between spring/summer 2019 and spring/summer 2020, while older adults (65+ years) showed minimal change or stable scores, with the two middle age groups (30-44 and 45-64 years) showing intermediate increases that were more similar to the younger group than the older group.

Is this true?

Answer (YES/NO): NO